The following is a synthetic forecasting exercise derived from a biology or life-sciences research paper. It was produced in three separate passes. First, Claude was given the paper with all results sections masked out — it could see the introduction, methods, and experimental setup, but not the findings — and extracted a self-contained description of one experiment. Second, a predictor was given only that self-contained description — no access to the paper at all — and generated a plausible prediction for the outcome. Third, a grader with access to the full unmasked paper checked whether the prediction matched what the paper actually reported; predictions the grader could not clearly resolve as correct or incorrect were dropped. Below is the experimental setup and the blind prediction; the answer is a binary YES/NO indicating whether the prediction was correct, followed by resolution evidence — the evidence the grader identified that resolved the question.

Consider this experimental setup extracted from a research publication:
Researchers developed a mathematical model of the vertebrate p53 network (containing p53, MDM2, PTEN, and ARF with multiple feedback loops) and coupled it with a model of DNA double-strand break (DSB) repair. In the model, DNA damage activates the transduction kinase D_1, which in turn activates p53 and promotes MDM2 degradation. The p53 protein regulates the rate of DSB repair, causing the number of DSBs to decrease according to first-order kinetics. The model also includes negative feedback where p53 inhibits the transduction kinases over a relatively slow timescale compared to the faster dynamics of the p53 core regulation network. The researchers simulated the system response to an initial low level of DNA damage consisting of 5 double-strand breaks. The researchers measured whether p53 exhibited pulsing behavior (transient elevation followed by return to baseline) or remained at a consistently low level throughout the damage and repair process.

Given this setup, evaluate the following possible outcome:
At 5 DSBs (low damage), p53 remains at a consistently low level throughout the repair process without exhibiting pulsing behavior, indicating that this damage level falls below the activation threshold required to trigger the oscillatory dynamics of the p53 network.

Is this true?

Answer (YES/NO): YES